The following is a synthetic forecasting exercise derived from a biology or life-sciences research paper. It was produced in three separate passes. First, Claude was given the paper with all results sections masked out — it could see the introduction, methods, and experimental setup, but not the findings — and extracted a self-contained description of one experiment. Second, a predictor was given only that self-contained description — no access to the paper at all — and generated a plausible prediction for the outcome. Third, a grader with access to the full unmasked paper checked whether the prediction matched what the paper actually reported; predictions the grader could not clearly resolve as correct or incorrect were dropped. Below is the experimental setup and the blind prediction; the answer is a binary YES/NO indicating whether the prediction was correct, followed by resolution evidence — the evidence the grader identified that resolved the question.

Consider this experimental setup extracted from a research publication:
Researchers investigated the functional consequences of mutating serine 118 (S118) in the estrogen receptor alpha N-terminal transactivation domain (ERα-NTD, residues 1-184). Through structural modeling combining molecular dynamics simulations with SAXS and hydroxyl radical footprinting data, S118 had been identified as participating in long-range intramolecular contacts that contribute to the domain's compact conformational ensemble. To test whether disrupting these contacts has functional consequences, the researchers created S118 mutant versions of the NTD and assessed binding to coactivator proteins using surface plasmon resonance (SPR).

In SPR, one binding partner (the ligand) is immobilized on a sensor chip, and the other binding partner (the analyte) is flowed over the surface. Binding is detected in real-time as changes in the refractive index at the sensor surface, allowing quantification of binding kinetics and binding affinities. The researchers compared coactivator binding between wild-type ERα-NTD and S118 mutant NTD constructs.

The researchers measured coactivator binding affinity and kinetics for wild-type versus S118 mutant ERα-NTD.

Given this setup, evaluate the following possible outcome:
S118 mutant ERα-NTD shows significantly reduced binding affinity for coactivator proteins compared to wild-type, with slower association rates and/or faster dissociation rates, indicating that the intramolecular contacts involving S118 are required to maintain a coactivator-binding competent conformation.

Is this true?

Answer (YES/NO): NO